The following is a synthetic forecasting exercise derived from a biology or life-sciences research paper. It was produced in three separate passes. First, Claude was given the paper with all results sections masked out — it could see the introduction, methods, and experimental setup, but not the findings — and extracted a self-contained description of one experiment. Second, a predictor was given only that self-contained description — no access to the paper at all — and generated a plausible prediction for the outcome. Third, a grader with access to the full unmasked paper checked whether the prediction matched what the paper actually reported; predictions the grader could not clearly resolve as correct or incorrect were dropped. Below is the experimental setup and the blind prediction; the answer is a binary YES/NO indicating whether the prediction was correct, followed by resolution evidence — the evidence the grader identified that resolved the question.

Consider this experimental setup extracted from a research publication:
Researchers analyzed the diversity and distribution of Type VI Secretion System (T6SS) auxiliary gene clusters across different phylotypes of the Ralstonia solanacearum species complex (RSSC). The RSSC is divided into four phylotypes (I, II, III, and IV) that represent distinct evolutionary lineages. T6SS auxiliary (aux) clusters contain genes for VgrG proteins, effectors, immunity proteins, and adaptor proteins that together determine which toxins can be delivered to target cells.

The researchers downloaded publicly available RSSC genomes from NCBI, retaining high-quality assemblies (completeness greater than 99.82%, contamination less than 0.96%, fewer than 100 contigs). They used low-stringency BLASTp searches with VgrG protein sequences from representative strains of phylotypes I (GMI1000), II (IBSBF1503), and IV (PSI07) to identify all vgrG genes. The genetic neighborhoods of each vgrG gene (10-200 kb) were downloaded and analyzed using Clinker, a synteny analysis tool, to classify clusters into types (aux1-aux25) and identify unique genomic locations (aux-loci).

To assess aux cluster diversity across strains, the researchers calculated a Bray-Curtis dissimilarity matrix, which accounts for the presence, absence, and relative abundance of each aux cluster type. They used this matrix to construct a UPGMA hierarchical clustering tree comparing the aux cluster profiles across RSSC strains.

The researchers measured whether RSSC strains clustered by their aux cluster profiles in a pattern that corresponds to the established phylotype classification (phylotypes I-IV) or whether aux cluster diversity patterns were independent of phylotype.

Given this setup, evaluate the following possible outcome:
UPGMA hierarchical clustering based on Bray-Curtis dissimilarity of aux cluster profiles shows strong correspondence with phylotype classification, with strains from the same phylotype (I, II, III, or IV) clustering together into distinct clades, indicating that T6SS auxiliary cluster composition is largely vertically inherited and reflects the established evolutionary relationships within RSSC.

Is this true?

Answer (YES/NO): NO